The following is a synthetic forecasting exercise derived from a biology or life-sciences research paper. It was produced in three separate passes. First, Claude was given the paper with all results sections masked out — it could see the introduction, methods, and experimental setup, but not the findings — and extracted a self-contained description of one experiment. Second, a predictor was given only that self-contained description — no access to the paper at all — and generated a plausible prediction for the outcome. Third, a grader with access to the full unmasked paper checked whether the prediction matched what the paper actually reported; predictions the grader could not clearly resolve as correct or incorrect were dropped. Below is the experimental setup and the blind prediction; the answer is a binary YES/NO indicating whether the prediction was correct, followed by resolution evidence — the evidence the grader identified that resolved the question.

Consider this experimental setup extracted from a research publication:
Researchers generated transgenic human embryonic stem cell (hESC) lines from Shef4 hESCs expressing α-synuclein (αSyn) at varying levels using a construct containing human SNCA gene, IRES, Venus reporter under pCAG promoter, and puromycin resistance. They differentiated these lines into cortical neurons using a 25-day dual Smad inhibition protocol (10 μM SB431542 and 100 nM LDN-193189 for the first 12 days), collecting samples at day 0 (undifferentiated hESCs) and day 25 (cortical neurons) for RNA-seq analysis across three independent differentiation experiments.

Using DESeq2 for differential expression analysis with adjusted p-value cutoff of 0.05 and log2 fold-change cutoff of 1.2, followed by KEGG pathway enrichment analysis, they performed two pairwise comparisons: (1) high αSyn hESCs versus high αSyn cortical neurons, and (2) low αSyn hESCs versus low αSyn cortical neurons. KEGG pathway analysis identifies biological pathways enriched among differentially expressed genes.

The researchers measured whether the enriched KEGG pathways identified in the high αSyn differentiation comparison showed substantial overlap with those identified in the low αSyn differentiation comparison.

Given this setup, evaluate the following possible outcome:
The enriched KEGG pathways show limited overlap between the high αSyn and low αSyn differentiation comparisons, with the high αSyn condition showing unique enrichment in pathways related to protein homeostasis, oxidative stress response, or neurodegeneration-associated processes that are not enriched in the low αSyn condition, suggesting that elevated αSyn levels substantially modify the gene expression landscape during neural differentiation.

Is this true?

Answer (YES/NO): NO